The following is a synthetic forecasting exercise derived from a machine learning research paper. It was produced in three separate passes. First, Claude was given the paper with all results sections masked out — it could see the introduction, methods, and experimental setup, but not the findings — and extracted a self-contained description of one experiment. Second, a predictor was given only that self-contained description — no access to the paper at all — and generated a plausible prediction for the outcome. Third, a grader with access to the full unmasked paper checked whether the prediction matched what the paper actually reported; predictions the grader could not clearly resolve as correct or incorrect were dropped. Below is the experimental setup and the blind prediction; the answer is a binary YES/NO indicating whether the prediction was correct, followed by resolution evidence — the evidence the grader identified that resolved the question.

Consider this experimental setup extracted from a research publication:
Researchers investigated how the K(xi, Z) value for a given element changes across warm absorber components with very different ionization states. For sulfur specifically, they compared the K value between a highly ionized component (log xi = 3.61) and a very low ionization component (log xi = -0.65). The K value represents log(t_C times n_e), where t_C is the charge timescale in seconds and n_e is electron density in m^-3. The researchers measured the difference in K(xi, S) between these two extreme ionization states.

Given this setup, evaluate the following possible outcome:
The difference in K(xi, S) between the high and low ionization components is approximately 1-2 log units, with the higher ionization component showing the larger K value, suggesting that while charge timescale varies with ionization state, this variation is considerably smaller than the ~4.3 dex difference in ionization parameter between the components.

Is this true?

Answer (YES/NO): YES